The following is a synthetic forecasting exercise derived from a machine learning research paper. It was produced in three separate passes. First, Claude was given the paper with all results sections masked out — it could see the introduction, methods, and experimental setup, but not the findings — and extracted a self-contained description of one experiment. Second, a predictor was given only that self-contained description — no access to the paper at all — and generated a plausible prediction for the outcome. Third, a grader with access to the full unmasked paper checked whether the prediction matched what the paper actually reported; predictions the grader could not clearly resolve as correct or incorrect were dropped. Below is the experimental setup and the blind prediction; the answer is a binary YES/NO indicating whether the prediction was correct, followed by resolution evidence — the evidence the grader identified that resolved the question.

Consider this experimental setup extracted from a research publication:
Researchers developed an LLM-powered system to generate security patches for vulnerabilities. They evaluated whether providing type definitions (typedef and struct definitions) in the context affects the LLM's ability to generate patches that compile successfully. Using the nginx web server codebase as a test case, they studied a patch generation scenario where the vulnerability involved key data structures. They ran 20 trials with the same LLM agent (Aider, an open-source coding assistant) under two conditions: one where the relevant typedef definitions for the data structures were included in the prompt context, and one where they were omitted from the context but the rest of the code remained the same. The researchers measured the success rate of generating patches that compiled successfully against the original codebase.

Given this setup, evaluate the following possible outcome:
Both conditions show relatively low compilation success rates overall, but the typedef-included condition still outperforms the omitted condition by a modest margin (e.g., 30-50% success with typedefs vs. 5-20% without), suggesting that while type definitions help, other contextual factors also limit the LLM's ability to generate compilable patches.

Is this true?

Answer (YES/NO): NO